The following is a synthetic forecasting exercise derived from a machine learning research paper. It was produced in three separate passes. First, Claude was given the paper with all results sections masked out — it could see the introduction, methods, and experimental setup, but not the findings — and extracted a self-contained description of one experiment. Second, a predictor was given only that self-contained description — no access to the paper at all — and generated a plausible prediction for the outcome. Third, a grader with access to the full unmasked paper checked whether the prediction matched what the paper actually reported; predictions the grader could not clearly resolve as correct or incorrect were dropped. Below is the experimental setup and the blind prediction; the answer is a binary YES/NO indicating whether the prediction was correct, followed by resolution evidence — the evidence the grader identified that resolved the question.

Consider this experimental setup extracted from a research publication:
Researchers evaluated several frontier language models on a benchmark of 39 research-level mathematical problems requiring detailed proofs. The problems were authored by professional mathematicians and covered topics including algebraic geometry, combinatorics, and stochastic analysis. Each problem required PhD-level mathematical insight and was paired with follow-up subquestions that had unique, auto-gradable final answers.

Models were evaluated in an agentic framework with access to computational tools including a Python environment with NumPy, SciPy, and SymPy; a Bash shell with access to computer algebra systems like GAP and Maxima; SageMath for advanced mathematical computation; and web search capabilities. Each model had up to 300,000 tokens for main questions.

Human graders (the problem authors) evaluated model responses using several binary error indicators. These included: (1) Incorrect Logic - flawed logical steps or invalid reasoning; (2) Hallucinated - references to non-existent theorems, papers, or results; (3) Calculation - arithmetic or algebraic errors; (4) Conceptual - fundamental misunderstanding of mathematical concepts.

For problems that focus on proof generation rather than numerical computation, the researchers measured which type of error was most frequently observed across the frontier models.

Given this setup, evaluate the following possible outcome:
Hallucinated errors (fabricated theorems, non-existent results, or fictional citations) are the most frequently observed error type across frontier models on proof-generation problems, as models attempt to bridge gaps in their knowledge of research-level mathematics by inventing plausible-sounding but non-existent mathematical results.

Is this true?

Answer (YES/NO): NO